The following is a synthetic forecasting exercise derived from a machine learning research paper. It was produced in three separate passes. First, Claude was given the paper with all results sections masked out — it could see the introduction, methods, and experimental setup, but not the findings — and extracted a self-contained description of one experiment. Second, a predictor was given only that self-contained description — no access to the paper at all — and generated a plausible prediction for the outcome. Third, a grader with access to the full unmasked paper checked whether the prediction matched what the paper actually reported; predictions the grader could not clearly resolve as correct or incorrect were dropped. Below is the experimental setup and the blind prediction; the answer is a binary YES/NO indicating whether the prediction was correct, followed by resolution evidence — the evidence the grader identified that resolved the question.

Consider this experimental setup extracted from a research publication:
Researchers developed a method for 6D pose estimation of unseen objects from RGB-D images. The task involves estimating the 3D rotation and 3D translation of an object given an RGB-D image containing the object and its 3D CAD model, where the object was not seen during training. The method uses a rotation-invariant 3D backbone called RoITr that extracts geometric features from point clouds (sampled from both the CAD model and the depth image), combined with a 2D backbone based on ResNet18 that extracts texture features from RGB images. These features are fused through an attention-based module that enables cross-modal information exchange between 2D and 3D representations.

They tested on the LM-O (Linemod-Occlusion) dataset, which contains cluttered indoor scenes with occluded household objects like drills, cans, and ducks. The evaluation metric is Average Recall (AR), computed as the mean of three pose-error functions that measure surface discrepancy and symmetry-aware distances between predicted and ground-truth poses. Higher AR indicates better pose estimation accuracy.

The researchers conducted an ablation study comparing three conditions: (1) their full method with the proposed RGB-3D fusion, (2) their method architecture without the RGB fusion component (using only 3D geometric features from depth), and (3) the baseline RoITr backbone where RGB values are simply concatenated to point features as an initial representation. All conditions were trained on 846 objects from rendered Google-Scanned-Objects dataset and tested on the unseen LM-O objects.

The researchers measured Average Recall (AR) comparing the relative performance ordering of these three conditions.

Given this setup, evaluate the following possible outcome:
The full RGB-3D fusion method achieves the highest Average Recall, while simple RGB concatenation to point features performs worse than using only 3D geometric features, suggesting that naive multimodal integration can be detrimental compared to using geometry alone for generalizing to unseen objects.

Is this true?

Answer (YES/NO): NO